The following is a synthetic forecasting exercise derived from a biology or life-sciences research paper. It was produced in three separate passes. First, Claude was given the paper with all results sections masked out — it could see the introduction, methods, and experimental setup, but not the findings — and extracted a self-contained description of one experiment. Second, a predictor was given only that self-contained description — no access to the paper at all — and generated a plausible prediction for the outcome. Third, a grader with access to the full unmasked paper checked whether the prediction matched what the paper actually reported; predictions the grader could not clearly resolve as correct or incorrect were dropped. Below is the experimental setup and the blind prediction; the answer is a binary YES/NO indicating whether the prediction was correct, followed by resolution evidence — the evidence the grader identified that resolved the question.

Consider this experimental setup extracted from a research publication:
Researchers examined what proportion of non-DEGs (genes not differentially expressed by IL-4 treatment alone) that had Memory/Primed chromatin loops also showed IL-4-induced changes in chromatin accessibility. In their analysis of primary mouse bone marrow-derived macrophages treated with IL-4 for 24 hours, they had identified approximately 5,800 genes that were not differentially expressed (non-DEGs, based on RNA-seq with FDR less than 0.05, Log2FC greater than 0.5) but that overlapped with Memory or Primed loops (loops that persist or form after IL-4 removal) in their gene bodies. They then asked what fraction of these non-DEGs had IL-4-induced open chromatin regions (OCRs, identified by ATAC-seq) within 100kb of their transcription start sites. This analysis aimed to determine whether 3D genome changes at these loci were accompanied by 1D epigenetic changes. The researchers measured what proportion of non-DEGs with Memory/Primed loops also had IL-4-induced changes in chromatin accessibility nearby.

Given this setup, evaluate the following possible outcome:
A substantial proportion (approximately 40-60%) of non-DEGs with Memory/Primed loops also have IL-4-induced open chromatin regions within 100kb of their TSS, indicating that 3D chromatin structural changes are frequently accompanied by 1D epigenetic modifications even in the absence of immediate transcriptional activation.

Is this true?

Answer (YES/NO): YES